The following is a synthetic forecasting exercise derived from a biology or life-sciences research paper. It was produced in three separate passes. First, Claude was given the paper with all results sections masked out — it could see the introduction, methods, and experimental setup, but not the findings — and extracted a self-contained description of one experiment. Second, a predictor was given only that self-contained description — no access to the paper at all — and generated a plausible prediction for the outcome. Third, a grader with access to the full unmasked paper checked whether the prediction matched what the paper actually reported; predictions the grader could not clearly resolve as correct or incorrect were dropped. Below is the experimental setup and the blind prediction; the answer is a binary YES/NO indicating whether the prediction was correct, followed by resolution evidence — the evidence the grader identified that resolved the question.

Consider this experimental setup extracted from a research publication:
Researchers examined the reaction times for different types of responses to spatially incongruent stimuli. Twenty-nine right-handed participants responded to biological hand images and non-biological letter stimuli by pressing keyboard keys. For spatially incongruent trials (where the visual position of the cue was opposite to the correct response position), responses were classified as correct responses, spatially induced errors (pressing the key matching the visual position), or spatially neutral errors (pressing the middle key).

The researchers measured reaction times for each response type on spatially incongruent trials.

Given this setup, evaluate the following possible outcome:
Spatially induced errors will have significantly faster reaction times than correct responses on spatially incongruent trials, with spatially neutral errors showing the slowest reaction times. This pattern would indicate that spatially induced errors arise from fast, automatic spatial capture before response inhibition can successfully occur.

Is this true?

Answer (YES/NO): NO